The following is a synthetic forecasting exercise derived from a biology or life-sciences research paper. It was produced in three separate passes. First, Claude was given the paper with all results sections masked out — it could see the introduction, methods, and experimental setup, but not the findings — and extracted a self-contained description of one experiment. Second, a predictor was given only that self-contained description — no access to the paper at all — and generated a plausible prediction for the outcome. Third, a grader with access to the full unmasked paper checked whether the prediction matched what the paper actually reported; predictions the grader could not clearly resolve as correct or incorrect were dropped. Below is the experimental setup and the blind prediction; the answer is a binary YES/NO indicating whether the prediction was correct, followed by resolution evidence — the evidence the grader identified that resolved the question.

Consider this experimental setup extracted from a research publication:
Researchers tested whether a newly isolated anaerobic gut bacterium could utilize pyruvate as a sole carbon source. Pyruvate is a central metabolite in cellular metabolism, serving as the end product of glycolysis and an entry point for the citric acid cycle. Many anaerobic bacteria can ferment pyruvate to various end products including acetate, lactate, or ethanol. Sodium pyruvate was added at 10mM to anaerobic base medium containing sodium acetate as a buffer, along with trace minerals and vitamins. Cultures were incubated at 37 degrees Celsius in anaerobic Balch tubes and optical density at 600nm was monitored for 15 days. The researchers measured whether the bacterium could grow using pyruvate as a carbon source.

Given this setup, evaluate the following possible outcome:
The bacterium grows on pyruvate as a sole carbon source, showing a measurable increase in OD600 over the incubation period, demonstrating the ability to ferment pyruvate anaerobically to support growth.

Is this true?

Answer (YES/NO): NO